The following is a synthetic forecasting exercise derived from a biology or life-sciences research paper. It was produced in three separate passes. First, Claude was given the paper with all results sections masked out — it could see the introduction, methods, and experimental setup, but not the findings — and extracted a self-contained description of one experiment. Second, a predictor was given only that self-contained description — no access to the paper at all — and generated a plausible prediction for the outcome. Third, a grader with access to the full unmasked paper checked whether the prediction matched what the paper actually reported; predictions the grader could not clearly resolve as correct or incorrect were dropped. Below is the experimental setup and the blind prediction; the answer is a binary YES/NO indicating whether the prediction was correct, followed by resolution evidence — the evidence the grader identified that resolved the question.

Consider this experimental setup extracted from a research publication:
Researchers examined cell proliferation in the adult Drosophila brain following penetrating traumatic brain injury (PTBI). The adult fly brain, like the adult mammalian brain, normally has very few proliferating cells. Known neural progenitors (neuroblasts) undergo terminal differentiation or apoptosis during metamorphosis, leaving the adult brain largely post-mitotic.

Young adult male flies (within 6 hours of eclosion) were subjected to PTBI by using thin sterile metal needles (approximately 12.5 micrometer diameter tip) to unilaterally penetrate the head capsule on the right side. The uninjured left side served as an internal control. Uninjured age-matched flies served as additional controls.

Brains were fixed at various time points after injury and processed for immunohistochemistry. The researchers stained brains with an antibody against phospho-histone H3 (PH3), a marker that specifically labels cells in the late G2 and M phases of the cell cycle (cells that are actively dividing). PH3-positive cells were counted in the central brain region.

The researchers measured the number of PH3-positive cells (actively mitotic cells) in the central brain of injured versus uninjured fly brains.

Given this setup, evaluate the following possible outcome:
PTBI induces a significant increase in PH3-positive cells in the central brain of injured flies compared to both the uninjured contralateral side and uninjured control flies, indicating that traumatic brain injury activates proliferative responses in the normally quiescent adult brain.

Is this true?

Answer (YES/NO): YES